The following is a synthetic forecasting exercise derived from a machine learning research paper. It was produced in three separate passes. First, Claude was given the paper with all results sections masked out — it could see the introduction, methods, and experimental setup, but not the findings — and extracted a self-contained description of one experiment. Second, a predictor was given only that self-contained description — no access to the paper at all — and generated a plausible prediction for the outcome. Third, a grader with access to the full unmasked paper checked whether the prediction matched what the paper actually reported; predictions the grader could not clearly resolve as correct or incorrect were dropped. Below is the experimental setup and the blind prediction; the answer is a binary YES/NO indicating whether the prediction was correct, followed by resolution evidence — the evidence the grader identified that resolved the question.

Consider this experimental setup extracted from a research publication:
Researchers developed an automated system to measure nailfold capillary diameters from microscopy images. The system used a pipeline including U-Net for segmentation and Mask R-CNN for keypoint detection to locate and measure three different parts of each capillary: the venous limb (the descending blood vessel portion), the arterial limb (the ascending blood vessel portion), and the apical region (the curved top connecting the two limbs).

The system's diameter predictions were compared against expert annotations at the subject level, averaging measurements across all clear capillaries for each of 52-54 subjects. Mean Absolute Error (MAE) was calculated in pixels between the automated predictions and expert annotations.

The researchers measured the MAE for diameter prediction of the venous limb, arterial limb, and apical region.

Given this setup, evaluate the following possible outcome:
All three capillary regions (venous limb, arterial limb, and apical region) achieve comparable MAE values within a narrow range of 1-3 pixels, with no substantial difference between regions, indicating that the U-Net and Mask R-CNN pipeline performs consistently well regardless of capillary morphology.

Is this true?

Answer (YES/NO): NO